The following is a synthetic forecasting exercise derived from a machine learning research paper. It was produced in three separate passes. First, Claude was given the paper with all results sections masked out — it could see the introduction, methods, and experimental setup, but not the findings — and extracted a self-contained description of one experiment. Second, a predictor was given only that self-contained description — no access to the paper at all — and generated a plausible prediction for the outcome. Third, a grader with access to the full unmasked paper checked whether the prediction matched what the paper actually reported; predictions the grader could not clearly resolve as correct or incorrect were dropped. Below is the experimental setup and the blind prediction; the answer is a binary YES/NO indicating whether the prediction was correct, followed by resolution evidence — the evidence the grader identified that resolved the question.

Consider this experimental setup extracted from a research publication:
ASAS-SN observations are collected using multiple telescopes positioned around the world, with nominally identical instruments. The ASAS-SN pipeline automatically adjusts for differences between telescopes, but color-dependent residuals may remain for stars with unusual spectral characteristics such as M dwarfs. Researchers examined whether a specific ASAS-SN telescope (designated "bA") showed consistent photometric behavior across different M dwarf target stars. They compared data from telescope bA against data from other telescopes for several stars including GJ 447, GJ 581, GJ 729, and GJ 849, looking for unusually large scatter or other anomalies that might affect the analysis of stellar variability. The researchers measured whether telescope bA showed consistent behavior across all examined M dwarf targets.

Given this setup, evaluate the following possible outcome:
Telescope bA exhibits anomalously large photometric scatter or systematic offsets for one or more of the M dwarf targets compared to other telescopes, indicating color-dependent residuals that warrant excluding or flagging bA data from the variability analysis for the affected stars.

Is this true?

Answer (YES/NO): YES